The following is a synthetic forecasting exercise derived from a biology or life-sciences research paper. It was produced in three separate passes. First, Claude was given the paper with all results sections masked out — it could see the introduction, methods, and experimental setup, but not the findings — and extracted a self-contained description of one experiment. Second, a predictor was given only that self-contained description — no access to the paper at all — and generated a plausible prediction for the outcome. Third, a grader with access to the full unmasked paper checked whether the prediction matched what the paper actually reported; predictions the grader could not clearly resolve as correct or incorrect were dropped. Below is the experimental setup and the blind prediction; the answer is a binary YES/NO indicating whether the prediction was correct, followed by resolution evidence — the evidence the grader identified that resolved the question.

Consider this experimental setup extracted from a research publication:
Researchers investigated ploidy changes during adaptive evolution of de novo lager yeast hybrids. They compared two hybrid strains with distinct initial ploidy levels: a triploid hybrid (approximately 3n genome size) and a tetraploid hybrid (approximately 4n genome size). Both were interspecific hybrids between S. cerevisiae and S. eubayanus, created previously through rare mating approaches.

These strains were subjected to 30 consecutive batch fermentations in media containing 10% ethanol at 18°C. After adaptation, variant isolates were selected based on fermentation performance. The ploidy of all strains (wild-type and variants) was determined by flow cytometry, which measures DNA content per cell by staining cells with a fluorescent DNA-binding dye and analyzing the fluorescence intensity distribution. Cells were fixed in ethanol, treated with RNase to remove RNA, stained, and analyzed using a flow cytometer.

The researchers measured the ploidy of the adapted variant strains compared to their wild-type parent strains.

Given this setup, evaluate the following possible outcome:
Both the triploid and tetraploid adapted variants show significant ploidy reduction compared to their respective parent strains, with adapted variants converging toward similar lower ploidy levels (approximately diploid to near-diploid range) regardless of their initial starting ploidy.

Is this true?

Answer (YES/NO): NO